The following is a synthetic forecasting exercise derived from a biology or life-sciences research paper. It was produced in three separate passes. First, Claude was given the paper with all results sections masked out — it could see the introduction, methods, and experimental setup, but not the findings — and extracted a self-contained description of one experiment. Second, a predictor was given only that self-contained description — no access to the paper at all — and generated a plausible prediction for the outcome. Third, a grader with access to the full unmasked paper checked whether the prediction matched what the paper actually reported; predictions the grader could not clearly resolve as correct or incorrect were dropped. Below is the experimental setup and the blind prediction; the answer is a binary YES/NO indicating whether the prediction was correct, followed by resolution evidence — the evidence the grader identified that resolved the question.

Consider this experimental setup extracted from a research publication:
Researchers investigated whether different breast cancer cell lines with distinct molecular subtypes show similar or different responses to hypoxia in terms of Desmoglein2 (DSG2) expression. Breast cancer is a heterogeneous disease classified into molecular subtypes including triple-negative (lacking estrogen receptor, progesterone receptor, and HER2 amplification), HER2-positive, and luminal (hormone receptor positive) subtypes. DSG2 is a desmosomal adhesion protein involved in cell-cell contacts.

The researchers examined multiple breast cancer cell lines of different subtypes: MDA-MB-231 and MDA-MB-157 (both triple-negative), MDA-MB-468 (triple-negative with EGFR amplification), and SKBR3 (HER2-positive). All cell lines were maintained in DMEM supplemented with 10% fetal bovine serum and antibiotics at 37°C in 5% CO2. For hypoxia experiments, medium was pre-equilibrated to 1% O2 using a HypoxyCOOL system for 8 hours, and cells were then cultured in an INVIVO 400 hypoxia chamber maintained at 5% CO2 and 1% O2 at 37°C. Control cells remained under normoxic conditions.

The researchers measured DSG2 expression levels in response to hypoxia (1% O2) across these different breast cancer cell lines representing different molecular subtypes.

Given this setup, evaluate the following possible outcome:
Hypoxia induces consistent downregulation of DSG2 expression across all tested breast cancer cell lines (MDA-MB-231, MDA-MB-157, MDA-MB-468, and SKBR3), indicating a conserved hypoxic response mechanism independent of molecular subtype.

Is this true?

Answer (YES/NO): NO